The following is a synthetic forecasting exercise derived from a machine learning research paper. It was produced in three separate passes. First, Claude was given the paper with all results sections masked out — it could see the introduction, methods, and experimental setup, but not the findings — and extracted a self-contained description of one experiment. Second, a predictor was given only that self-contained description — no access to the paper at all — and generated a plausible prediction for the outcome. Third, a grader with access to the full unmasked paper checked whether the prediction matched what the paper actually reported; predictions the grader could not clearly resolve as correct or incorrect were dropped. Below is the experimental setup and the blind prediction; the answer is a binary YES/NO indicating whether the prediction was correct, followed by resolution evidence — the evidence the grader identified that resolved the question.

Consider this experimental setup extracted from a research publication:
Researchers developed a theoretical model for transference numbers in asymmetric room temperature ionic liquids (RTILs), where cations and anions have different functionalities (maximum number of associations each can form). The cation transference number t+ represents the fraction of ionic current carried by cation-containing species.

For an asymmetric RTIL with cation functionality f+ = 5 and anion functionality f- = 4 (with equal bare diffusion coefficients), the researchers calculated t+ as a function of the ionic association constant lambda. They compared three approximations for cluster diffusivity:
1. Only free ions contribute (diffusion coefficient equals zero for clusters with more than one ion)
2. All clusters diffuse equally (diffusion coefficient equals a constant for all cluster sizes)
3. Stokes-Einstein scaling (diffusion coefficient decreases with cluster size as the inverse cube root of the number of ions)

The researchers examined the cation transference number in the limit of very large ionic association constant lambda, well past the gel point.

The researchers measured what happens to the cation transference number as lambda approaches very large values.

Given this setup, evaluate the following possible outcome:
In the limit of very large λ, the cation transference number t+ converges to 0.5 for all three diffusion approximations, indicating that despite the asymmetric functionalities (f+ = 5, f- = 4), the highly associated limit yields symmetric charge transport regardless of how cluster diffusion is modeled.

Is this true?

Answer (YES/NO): NO